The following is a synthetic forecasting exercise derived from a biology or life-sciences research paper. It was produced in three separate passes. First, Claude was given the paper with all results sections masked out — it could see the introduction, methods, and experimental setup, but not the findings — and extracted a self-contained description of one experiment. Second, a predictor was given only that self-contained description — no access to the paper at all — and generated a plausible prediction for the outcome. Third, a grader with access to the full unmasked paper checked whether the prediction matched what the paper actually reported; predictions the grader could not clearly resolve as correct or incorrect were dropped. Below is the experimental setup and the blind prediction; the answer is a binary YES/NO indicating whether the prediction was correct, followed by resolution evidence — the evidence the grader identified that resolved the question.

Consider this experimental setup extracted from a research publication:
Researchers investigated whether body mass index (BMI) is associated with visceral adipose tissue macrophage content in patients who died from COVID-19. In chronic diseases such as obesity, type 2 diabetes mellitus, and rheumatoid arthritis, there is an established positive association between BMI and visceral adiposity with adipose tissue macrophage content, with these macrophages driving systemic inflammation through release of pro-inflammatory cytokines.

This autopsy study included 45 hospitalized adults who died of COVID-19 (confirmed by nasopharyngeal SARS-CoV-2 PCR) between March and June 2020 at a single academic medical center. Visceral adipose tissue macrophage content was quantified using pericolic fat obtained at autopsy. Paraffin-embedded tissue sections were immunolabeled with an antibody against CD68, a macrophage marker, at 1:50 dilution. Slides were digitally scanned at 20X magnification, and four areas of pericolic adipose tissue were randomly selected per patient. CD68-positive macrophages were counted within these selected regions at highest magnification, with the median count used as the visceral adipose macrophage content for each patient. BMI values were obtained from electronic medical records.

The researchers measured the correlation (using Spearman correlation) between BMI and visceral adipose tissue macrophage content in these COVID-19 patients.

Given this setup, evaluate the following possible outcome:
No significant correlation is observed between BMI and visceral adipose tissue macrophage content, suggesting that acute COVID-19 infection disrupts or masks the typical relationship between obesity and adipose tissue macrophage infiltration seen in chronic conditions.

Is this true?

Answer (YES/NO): YES